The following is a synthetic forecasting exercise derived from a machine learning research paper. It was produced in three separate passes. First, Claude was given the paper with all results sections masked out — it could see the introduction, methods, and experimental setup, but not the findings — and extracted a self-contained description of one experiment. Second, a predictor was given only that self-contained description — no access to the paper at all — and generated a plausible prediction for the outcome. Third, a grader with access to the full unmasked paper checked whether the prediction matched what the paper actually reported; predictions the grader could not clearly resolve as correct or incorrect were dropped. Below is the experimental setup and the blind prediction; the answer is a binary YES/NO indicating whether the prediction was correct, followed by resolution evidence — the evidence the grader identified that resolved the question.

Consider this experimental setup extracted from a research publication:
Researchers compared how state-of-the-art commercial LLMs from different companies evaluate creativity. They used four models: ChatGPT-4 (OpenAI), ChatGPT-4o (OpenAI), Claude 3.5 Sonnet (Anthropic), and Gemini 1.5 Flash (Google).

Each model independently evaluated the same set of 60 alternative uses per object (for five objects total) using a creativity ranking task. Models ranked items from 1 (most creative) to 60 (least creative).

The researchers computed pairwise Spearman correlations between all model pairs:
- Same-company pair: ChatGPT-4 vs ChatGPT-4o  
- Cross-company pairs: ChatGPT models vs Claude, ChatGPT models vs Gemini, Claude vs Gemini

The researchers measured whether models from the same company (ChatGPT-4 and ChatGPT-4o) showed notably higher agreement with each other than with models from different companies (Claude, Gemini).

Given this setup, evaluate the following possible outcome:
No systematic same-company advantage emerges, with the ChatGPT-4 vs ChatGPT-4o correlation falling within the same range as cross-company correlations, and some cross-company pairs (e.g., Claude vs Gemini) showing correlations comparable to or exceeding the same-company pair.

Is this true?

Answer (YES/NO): YES